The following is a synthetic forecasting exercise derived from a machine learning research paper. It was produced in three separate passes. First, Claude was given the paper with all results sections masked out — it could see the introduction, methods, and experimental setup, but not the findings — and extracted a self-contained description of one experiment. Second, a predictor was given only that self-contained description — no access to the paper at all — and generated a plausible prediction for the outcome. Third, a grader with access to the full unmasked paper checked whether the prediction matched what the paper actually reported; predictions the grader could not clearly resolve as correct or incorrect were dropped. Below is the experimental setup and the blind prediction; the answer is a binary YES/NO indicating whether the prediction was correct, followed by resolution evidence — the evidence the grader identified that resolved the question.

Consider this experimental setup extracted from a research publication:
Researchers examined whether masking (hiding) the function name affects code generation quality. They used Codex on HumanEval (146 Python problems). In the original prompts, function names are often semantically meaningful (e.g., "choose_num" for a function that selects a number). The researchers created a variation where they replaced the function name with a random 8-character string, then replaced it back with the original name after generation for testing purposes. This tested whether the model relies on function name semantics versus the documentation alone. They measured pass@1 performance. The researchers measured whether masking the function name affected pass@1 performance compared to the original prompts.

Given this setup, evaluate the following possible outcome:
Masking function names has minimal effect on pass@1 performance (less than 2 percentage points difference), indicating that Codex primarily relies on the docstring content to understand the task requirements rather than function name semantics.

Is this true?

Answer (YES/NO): NO